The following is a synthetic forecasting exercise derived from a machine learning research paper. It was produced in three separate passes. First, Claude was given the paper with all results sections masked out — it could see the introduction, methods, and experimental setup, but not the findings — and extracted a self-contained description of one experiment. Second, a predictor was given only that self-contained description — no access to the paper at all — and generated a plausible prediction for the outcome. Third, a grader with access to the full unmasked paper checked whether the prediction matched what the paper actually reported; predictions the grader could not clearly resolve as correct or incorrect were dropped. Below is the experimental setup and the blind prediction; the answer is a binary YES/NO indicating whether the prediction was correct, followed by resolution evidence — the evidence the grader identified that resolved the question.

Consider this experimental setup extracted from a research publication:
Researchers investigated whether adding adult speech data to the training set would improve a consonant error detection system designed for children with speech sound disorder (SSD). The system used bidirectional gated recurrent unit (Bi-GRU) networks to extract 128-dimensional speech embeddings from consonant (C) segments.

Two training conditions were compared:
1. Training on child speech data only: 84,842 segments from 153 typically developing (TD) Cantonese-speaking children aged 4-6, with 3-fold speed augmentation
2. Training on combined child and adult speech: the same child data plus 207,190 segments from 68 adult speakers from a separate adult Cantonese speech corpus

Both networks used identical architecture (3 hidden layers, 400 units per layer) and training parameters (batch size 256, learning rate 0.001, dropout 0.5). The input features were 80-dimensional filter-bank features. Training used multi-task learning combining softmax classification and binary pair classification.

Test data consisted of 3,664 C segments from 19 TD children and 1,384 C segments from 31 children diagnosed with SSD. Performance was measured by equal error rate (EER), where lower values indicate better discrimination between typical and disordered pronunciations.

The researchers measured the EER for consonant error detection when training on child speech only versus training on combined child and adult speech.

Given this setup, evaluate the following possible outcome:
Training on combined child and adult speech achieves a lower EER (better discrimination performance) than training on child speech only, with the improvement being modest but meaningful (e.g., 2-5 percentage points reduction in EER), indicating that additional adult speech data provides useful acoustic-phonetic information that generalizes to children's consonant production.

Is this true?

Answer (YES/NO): NO